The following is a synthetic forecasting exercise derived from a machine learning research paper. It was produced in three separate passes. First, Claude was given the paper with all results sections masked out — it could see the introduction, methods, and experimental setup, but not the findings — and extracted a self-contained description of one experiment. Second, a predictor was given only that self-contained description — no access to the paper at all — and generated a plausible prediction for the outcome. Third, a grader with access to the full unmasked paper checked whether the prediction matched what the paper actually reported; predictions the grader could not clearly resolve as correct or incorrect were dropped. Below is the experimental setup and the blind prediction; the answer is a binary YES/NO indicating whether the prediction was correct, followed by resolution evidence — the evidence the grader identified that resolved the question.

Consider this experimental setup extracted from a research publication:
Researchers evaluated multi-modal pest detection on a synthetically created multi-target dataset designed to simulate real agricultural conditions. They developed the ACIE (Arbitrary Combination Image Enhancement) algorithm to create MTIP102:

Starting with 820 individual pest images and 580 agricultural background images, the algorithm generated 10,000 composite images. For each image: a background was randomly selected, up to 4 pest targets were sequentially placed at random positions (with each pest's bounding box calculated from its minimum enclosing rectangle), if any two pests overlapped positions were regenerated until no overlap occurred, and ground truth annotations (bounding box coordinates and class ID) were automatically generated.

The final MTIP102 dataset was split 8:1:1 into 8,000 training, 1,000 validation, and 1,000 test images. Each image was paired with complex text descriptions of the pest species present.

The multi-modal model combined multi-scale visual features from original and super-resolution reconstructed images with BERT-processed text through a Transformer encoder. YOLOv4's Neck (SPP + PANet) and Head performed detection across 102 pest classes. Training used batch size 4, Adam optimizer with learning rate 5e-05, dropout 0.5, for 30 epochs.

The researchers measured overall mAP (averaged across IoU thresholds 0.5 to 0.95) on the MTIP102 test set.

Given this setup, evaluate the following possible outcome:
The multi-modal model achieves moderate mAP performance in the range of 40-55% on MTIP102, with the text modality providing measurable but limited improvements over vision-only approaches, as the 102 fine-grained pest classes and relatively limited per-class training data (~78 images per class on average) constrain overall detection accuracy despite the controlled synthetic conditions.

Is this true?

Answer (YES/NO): NO